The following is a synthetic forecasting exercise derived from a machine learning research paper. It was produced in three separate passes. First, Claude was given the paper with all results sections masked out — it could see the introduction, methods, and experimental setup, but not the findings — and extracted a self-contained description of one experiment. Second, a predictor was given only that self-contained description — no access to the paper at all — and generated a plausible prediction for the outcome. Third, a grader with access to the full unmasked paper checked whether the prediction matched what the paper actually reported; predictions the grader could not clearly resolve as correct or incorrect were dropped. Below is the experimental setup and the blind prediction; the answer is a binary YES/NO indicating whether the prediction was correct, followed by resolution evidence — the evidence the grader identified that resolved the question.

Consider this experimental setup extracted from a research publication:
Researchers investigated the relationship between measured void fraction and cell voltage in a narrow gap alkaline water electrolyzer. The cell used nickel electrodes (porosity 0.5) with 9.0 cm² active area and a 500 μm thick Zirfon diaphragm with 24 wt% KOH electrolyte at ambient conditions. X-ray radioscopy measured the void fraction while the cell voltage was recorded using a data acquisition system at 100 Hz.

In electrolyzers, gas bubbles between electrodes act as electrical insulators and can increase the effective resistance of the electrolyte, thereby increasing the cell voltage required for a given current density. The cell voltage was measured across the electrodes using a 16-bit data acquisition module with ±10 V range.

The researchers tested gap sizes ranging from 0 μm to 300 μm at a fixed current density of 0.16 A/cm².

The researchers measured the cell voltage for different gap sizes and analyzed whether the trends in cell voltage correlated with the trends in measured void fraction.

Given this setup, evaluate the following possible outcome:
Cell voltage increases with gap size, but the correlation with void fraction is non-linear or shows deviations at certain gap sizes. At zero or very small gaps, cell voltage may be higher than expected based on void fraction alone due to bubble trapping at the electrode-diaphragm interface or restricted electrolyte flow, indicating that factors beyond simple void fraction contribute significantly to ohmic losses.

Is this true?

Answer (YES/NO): NO